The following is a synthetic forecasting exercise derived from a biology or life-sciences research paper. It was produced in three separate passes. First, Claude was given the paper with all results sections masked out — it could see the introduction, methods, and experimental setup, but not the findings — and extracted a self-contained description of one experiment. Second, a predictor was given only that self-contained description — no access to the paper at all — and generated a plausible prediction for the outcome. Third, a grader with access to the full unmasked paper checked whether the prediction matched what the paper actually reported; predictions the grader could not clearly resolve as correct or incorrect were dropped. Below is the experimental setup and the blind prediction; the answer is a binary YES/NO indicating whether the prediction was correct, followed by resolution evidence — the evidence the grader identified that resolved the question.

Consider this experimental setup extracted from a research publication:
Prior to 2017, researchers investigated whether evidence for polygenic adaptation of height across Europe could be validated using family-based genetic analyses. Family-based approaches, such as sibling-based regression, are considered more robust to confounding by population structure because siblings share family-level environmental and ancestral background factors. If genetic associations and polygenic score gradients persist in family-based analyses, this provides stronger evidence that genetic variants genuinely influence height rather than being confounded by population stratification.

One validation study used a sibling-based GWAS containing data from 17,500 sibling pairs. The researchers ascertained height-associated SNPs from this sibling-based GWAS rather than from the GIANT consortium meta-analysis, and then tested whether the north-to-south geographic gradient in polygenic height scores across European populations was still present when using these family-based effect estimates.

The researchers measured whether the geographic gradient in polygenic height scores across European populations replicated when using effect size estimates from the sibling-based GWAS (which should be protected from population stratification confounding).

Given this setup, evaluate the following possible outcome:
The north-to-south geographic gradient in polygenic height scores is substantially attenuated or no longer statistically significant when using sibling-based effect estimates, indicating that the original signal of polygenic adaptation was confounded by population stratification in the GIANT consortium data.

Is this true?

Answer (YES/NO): NO